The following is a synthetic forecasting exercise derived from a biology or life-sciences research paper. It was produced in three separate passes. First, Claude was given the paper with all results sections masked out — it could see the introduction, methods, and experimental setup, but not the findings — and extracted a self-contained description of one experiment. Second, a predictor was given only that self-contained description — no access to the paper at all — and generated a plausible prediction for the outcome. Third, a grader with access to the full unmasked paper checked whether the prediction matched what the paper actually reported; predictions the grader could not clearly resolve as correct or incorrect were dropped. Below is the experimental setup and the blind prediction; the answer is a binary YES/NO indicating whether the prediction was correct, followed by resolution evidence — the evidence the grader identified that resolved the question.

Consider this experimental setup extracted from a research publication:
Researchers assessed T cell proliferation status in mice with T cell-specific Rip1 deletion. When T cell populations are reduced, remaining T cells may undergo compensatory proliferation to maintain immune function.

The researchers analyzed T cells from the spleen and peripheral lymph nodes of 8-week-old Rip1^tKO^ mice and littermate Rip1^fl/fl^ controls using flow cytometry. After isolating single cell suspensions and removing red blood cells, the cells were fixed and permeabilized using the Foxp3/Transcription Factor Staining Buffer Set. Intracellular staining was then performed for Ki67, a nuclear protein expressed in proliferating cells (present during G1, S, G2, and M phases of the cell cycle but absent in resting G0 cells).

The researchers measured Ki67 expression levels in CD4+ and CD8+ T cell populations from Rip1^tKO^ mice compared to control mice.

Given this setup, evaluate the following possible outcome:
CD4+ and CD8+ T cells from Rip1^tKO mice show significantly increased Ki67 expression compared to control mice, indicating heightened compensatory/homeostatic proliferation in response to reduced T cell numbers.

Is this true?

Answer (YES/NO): YES